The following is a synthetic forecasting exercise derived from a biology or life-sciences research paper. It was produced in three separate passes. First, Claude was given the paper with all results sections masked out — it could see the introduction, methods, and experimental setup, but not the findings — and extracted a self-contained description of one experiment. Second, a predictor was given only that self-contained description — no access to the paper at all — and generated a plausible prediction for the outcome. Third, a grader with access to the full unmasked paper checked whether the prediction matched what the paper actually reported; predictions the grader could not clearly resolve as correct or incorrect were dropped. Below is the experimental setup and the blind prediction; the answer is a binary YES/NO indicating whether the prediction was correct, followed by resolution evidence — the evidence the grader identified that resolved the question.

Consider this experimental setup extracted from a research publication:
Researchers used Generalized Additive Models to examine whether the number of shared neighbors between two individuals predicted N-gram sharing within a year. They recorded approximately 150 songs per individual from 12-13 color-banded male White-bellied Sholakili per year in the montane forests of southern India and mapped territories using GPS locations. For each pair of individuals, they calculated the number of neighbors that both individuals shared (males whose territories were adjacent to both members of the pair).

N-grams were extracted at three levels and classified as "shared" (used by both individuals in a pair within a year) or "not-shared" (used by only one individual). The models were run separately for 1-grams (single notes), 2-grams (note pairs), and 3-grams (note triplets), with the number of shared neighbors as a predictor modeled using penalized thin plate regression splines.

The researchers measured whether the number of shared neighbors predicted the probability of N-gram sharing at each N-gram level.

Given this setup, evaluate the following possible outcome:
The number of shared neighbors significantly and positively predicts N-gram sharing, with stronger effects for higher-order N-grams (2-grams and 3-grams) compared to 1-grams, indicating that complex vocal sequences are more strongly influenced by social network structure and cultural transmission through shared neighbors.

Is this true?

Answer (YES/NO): NO